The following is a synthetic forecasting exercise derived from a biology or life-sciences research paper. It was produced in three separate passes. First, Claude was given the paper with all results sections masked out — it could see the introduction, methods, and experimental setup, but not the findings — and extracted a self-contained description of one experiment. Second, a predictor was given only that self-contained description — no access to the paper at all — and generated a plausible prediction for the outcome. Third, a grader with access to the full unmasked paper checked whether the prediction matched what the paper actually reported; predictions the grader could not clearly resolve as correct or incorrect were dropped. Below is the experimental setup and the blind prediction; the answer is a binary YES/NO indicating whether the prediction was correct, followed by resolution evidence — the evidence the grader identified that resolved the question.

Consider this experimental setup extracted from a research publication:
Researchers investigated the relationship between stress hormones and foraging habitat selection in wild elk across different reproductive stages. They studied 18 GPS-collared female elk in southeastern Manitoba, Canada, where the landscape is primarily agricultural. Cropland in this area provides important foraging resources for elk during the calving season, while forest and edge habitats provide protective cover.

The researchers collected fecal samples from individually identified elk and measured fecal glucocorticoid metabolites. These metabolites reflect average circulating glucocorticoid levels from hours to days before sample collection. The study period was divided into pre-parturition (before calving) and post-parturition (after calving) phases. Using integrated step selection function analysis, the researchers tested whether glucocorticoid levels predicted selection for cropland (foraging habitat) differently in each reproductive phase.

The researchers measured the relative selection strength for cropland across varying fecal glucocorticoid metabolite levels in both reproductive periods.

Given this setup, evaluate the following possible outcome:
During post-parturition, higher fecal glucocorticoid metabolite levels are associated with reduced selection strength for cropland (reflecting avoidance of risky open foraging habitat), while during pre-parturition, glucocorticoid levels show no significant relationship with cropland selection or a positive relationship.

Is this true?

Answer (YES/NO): NO